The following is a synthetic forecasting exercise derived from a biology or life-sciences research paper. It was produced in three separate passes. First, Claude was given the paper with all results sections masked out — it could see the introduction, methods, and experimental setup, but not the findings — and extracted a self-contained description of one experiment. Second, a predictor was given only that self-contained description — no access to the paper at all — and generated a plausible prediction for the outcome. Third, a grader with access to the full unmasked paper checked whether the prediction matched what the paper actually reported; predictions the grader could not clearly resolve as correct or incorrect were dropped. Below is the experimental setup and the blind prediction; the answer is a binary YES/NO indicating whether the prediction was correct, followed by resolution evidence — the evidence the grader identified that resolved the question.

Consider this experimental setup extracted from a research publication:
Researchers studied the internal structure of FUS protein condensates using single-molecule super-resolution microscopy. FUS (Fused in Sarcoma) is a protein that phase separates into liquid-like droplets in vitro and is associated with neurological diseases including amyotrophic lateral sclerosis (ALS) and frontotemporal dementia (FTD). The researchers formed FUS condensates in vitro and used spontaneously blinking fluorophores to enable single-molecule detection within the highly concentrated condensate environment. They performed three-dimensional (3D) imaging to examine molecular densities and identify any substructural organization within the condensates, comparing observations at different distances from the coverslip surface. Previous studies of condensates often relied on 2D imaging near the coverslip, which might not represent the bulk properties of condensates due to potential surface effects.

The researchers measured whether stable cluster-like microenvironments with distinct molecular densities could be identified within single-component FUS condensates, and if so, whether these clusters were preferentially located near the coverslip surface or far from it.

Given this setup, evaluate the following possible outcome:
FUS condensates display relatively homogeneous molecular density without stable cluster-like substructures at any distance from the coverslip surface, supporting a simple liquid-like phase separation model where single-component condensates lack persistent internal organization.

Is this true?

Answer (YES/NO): NO